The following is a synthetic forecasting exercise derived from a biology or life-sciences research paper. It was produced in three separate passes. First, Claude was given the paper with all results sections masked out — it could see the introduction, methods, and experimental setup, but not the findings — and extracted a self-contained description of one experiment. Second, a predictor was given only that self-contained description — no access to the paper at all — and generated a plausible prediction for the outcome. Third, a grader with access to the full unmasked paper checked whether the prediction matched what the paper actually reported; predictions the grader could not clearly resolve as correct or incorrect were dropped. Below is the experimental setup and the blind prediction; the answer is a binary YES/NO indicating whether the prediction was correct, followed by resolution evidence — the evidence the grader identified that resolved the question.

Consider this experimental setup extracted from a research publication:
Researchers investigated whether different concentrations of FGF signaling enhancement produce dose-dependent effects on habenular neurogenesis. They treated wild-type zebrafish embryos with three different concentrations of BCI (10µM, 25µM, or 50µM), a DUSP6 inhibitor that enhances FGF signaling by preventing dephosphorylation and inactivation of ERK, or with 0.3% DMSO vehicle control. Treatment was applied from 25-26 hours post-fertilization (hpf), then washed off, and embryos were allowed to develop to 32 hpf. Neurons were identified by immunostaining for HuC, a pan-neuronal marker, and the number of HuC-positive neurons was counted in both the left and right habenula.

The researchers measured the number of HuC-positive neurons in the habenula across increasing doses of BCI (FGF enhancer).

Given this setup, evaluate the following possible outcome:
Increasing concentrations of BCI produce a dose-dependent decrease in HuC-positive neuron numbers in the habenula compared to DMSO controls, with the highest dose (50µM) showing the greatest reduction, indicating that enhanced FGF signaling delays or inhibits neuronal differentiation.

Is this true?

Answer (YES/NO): YES